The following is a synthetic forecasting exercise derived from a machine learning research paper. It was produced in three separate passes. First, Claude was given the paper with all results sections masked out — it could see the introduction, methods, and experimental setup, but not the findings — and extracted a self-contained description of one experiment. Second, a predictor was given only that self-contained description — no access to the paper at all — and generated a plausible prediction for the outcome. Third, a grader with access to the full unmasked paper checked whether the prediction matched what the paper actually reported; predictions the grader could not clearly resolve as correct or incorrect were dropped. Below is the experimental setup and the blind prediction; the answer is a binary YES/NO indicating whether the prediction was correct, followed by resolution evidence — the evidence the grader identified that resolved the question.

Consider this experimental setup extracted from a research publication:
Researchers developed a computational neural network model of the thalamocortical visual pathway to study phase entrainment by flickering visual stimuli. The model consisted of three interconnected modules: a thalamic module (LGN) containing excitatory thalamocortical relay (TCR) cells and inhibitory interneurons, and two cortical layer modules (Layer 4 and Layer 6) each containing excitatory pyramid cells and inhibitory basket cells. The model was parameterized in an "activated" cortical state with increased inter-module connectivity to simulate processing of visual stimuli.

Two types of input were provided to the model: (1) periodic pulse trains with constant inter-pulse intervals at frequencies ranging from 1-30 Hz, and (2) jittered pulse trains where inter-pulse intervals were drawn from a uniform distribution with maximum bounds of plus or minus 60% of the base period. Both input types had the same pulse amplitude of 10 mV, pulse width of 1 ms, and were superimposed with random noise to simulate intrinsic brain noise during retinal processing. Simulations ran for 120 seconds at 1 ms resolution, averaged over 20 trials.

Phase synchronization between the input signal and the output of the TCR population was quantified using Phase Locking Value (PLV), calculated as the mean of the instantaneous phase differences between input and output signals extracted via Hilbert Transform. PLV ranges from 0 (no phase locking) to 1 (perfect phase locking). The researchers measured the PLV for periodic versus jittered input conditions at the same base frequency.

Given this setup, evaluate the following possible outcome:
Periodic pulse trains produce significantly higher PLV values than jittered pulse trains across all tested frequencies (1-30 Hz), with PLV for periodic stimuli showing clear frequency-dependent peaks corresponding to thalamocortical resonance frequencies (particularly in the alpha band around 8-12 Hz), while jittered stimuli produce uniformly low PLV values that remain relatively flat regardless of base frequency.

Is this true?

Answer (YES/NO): NO